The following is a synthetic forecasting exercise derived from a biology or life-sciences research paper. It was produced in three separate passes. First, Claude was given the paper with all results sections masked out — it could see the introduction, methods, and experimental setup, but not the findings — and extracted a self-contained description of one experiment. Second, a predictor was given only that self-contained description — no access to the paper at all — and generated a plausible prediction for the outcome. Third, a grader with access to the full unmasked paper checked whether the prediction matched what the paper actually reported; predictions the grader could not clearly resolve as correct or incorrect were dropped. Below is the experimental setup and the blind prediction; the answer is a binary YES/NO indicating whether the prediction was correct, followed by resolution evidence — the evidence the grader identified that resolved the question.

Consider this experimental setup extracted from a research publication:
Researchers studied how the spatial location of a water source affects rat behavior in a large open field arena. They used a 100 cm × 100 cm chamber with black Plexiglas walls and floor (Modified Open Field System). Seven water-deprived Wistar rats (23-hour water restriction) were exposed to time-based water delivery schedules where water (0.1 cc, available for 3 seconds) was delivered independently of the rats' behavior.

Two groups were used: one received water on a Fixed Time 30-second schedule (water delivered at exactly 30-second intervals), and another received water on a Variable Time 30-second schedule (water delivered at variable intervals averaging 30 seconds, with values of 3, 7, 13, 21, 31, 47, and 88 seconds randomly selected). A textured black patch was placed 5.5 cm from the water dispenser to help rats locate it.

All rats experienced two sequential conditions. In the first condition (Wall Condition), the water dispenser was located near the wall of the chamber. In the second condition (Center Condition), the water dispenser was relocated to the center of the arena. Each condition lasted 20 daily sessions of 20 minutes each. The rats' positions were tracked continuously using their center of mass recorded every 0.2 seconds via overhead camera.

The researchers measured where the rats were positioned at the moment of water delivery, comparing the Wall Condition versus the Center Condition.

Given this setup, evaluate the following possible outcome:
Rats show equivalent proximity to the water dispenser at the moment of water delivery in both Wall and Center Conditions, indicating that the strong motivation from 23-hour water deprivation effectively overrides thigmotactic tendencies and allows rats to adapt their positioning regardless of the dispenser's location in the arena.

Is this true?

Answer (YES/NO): NO